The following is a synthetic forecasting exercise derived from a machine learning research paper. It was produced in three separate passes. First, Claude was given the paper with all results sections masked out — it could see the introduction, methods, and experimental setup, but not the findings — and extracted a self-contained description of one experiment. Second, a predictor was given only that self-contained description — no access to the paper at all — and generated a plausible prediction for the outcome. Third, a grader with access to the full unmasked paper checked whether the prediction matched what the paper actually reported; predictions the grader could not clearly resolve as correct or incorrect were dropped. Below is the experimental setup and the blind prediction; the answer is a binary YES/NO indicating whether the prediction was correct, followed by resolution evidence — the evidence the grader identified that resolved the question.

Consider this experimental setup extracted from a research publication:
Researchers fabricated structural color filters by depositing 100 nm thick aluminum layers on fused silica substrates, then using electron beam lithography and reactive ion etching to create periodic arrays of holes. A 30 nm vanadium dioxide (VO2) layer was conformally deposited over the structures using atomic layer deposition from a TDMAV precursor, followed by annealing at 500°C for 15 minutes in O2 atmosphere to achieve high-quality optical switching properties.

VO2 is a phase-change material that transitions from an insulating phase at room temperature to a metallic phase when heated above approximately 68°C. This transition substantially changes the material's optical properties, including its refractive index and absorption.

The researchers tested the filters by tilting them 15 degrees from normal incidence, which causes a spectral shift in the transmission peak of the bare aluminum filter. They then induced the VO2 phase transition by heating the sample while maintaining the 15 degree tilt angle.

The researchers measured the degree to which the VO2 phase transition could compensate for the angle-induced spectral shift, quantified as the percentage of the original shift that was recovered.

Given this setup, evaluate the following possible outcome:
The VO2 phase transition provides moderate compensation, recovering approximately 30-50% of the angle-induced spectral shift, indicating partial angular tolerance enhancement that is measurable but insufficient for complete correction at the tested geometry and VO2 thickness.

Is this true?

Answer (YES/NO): NO